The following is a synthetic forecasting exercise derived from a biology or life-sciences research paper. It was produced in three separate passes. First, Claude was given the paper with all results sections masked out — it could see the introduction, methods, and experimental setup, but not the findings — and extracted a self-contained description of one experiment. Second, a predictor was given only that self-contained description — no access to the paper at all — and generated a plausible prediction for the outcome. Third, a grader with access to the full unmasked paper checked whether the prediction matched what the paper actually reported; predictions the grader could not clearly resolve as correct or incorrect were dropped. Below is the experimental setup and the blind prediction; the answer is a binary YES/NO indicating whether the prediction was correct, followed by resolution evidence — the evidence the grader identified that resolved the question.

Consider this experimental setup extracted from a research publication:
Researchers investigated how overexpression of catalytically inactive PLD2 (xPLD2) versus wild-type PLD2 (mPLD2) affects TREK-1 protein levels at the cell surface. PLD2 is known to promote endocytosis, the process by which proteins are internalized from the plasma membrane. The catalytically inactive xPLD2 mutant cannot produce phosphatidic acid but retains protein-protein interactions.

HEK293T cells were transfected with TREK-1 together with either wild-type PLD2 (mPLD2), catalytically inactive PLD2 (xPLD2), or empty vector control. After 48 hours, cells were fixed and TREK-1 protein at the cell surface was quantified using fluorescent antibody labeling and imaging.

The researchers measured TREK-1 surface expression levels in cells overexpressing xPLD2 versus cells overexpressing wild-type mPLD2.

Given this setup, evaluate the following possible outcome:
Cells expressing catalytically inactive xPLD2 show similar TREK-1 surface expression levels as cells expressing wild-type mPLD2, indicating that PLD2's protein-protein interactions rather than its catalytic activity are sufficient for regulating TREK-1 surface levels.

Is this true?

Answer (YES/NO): NO